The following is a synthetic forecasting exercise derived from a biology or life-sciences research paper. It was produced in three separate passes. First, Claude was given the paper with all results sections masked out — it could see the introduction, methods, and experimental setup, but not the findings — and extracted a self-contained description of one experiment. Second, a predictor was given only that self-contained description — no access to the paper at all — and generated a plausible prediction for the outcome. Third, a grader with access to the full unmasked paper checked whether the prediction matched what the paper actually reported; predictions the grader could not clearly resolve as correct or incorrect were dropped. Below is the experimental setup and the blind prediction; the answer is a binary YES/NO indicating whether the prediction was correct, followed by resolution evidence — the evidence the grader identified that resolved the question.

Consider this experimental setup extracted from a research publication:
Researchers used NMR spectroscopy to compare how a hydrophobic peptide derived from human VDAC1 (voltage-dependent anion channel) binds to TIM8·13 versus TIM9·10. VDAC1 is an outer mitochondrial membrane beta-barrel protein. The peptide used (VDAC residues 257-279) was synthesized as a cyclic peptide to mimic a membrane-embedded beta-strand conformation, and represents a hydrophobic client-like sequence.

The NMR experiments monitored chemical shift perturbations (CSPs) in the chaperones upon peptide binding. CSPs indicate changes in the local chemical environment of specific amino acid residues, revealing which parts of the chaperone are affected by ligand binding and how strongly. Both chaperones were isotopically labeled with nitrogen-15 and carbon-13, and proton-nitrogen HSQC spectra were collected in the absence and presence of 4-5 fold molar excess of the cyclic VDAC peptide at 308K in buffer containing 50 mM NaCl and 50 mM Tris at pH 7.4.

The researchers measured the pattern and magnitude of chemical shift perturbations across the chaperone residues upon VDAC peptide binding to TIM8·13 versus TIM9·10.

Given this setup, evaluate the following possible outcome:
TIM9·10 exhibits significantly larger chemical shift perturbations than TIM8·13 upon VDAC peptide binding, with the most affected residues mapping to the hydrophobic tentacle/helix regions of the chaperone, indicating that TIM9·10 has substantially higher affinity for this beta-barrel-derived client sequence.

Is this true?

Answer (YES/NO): YES